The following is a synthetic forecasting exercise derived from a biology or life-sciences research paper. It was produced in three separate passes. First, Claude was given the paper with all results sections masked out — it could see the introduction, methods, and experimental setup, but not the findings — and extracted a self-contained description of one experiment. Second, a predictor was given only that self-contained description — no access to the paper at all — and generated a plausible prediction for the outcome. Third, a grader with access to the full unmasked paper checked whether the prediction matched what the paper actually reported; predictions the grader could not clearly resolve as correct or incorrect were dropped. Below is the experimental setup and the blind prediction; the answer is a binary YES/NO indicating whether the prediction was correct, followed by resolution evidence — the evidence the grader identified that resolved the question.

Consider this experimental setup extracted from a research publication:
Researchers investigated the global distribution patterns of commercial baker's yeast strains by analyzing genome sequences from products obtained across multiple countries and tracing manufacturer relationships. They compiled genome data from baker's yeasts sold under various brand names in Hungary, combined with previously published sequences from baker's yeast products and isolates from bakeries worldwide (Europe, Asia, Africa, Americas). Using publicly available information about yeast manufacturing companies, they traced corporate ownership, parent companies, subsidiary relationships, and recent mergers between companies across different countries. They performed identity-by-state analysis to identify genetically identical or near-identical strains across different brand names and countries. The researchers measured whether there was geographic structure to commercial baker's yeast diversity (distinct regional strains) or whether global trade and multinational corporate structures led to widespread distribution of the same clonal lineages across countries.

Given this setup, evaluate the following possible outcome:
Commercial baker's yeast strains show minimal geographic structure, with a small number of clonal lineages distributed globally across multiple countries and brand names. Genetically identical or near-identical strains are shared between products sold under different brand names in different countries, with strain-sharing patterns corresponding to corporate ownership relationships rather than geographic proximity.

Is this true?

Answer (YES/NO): YES